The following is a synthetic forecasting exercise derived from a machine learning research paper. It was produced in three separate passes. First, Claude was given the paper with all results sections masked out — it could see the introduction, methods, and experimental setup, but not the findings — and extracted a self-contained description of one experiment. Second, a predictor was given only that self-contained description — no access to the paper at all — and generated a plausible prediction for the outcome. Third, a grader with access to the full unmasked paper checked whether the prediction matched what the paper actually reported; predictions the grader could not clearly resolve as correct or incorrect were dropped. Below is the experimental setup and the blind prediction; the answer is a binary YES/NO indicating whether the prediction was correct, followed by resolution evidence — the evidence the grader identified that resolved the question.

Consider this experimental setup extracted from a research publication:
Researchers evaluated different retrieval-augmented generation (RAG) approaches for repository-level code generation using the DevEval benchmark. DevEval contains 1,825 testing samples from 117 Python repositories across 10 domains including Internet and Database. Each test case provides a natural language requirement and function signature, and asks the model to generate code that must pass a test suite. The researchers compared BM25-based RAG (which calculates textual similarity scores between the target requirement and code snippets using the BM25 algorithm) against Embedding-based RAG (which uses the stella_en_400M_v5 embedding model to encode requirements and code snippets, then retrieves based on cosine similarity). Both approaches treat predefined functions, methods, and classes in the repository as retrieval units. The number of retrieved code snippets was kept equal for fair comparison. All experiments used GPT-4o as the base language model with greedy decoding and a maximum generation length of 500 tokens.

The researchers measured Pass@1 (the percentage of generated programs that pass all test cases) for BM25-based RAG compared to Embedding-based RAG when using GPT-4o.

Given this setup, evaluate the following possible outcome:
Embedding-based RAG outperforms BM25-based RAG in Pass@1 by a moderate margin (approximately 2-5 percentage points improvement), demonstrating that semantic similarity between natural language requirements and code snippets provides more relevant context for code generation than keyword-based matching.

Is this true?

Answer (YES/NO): NO